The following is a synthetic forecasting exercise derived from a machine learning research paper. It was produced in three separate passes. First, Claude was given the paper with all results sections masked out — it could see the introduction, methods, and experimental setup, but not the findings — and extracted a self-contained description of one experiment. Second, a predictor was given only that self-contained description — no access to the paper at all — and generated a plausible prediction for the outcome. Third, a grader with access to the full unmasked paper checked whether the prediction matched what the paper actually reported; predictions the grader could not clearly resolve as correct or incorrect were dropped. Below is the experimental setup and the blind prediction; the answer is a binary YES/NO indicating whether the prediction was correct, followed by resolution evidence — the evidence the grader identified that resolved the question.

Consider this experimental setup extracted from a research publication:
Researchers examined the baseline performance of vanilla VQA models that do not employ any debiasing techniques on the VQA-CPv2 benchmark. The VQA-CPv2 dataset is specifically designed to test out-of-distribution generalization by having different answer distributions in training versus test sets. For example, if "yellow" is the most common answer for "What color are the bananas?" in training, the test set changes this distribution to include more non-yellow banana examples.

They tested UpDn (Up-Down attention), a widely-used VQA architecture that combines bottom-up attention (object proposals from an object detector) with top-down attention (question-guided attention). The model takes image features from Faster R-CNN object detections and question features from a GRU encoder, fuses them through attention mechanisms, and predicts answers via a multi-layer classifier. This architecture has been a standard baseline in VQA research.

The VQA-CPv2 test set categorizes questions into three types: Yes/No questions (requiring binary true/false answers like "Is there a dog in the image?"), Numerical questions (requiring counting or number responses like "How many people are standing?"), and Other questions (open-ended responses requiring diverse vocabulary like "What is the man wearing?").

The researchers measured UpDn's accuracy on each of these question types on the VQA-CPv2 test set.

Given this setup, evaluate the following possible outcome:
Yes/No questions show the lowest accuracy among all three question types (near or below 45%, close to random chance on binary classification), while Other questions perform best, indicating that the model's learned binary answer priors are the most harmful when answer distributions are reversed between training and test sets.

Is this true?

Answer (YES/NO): NO